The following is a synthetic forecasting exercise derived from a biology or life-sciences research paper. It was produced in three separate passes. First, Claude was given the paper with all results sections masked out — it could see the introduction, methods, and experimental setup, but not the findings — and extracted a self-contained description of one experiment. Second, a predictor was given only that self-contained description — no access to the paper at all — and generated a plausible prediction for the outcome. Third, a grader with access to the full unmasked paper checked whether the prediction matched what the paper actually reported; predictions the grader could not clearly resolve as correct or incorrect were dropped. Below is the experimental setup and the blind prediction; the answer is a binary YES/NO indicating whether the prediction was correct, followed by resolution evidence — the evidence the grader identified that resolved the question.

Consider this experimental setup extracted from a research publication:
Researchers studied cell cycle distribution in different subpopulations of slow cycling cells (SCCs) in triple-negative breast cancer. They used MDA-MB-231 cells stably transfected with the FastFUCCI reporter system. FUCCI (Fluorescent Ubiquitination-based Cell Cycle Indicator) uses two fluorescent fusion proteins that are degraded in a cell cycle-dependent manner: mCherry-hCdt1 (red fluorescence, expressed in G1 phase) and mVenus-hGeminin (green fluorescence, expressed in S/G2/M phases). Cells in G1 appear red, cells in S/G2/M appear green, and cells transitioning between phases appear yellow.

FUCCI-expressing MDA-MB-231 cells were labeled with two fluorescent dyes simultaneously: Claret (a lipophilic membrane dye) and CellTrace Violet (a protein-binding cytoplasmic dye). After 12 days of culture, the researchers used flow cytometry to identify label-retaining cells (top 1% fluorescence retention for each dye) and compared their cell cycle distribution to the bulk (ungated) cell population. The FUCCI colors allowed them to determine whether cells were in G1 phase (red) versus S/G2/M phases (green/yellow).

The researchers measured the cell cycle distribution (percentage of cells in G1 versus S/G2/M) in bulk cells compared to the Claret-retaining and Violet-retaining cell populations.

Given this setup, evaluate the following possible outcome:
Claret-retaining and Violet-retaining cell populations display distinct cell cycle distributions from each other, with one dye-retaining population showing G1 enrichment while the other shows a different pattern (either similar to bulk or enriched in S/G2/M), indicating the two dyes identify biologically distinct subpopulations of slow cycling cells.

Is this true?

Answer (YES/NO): NO